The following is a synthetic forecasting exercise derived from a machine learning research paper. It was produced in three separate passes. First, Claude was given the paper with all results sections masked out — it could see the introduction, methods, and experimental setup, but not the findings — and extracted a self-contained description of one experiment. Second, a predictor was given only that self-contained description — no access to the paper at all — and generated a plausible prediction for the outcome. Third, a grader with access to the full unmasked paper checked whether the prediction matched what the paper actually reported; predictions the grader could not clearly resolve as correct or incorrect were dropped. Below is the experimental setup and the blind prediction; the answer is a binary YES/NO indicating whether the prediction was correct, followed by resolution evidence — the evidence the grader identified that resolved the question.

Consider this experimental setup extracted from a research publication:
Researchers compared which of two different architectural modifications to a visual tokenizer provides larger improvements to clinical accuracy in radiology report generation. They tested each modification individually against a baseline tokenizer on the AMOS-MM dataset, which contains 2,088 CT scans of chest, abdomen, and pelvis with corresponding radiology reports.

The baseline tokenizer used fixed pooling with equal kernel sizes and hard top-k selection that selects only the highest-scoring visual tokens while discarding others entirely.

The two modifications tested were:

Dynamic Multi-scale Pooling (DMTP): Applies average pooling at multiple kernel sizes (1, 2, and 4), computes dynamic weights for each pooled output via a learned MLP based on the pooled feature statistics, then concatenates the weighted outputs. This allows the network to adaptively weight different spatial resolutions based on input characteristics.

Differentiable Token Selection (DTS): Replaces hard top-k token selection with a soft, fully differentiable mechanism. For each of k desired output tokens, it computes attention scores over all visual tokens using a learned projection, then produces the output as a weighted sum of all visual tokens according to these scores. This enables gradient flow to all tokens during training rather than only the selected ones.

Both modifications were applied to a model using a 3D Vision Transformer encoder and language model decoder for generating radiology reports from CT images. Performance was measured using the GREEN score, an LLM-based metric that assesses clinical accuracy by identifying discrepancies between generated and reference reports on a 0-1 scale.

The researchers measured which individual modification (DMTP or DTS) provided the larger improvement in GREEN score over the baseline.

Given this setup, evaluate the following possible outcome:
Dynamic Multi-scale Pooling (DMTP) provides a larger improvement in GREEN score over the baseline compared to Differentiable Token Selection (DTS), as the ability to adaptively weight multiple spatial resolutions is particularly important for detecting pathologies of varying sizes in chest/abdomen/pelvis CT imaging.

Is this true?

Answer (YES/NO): NO